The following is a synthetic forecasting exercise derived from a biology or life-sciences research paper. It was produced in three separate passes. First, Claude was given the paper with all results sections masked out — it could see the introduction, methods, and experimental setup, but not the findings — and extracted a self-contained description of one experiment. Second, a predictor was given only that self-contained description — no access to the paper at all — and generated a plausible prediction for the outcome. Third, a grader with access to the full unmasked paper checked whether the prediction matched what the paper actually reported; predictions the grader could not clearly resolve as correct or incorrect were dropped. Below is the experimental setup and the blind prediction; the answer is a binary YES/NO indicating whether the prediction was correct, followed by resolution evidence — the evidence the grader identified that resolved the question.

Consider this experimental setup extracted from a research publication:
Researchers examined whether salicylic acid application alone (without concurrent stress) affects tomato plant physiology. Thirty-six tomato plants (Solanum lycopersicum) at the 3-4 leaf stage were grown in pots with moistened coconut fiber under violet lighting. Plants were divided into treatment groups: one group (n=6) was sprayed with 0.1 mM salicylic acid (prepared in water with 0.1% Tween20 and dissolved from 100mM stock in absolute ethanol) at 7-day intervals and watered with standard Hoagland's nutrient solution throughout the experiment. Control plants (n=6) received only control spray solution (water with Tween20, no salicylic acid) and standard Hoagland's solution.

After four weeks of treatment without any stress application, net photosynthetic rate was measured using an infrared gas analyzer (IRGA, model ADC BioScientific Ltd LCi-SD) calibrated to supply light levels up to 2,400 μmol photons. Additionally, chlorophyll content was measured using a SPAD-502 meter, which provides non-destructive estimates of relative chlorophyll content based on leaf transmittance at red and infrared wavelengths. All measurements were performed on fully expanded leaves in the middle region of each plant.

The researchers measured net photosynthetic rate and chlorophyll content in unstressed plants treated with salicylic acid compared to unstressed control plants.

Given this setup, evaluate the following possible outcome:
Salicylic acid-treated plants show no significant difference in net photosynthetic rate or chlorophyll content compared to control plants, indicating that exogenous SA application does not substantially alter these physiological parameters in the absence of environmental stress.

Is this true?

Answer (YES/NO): NO